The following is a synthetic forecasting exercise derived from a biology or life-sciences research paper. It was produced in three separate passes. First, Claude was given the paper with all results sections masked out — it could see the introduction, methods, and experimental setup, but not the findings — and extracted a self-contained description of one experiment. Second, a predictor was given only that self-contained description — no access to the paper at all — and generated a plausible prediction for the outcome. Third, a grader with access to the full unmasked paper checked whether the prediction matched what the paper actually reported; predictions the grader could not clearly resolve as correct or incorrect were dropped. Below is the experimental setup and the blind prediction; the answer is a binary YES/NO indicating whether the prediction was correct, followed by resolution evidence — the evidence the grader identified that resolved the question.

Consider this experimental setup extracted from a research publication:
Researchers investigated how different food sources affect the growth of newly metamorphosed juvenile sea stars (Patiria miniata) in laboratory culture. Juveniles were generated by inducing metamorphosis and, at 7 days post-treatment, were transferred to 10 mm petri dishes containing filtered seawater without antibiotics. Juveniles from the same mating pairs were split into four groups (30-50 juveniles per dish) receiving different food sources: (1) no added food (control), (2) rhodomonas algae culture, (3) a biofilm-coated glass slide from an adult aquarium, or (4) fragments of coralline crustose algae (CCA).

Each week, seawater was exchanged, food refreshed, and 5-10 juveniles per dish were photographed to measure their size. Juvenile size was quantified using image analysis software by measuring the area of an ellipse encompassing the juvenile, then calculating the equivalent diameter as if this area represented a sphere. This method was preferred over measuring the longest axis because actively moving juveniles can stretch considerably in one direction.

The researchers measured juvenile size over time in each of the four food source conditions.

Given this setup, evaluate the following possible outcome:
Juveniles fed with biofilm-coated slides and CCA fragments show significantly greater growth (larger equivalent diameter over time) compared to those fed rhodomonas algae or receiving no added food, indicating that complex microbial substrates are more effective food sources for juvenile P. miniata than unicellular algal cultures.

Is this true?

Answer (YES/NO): NO